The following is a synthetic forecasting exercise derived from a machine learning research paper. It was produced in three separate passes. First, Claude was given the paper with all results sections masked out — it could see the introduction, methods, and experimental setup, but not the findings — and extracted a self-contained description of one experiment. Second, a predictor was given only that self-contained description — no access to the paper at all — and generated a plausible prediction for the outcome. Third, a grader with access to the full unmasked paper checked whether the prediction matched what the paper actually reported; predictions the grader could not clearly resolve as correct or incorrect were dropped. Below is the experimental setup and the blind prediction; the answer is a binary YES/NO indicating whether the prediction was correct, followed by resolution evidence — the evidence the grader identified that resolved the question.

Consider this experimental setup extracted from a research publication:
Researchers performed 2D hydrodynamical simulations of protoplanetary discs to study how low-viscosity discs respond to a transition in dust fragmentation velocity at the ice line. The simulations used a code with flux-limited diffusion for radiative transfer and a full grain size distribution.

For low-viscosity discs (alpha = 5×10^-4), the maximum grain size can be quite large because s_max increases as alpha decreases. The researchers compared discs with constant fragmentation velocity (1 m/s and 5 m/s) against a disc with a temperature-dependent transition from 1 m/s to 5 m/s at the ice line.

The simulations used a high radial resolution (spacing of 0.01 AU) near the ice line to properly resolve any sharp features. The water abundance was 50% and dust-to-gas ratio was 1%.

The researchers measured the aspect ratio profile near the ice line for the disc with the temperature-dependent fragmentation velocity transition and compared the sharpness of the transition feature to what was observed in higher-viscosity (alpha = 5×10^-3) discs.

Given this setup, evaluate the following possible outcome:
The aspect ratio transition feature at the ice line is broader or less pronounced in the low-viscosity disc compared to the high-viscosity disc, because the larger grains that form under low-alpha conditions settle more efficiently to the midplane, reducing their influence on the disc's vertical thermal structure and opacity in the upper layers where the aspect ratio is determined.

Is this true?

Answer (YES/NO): NO